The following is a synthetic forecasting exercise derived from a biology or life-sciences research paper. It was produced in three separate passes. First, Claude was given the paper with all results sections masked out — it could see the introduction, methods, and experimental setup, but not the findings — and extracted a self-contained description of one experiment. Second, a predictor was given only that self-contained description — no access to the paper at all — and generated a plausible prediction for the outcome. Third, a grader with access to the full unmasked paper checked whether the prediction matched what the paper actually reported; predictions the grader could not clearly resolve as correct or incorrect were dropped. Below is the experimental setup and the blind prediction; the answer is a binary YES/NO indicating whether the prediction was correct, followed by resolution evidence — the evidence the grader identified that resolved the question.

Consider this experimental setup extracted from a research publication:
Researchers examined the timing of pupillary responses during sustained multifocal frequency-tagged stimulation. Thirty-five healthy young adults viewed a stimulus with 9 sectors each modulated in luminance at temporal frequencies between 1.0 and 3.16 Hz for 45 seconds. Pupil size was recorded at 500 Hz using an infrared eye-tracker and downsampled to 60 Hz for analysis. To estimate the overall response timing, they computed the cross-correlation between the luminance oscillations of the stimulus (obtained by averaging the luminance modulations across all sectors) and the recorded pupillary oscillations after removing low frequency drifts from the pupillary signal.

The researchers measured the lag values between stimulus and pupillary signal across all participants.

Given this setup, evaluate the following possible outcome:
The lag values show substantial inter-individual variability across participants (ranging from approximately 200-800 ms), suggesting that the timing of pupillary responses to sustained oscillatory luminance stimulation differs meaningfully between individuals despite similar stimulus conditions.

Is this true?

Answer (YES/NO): NO